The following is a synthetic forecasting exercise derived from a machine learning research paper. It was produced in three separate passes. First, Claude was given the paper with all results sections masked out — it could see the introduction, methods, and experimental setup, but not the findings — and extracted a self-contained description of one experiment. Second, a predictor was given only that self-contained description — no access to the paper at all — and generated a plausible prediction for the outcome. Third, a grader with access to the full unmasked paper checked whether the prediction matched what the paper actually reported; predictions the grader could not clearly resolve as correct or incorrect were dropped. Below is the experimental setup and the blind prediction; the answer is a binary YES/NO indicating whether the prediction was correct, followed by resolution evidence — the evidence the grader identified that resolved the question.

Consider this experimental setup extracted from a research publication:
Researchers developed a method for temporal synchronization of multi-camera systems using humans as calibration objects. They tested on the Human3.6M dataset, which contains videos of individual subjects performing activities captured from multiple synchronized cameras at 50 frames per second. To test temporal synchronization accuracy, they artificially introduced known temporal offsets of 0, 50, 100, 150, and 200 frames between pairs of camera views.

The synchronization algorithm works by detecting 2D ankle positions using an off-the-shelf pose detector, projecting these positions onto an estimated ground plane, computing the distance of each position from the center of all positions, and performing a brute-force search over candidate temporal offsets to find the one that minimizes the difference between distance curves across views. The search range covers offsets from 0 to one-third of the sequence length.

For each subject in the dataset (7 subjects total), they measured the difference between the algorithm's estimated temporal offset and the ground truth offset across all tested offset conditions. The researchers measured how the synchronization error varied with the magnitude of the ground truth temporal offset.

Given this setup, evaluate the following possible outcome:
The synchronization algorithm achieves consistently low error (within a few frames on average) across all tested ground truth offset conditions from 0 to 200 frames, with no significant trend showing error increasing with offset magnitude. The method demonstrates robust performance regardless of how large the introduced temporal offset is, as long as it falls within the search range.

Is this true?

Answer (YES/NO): NO